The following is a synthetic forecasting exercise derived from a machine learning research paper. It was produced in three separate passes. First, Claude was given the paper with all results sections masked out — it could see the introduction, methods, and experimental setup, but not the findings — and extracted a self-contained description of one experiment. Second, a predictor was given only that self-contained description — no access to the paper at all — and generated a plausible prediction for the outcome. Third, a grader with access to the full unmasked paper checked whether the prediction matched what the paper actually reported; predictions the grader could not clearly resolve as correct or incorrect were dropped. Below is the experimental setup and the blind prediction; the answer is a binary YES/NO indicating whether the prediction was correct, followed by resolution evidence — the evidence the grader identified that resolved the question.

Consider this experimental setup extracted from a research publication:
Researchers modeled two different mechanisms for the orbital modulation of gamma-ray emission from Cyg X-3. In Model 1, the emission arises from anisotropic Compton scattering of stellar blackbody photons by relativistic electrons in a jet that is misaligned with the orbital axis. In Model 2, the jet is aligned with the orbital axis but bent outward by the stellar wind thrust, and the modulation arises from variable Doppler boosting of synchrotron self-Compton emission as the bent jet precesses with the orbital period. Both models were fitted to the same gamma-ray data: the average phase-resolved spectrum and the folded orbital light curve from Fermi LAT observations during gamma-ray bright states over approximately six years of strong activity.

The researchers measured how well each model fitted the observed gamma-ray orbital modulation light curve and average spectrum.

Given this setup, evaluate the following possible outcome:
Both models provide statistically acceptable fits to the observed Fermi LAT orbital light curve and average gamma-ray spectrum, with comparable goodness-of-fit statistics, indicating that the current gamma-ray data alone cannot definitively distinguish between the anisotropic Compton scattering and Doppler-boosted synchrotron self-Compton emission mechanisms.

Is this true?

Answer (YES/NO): NO